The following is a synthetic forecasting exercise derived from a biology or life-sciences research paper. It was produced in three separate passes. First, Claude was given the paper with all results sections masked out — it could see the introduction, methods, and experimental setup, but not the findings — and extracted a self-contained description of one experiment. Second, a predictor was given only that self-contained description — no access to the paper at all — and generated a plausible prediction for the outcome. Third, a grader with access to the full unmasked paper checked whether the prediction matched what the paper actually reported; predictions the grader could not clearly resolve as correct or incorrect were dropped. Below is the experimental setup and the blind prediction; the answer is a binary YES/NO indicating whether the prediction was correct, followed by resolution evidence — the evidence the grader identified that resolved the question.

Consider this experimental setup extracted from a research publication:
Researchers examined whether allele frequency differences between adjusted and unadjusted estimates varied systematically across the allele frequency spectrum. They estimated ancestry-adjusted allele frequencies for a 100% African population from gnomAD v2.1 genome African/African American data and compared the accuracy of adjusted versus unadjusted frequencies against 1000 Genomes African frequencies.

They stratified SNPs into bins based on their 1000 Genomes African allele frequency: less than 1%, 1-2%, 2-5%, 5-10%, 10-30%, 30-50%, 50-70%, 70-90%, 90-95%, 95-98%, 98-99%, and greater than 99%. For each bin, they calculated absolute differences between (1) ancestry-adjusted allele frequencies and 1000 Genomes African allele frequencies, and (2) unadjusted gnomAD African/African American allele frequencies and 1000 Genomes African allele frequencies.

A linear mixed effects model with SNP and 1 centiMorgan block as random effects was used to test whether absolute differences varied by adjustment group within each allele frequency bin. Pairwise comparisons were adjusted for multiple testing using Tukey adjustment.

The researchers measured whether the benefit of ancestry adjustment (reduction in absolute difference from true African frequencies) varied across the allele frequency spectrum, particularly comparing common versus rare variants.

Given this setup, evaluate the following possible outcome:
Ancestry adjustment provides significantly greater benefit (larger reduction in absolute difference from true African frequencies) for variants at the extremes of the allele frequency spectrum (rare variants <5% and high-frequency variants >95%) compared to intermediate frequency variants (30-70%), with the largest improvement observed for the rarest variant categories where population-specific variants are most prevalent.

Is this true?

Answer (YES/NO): NO